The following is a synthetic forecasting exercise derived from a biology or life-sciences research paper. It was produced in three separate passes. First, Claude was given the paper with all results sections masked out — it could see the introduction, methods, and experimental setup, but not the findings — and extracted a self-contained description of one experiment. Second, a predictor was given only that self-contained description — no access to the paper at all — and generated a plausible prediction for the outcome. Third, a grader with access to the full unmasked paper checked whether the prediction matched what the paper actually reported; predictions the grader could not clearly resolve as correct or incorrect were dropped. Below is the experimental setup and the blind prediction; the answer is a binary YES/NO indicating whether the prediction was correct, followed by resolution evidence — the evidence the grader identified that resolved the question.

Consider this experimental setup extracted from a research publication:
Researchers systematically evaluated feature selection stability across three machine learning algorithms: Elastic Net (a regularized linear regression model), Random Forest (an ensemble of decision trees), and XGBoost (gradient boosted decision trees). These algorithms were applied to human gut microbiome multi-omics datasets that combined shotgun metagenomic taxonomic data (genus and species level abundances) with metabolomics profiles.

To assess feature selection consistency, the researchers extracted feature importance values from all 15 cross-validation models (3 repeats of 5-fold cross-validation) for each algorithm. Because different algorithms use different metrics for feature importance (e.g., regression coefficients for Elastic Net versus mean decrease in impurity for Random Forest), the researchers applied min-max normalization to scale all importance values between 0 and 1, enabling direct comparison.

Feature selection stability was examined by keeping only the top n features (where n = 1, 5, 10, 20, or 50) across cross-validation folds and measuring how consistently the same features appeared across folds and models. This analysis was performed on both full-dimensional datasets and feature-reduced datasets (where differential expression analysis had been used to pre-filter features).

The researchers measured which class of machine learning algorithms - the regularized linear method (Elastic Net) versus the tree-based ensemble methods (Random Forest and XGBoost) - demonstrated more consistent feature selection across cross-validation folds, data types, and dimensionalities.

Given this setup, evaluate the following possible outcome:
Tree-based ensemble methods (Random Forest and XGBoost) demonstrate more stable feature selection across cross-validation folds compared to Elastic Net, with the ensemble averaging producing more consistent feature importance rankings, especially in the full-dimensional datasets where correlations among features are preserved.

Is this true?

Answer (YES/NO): NO